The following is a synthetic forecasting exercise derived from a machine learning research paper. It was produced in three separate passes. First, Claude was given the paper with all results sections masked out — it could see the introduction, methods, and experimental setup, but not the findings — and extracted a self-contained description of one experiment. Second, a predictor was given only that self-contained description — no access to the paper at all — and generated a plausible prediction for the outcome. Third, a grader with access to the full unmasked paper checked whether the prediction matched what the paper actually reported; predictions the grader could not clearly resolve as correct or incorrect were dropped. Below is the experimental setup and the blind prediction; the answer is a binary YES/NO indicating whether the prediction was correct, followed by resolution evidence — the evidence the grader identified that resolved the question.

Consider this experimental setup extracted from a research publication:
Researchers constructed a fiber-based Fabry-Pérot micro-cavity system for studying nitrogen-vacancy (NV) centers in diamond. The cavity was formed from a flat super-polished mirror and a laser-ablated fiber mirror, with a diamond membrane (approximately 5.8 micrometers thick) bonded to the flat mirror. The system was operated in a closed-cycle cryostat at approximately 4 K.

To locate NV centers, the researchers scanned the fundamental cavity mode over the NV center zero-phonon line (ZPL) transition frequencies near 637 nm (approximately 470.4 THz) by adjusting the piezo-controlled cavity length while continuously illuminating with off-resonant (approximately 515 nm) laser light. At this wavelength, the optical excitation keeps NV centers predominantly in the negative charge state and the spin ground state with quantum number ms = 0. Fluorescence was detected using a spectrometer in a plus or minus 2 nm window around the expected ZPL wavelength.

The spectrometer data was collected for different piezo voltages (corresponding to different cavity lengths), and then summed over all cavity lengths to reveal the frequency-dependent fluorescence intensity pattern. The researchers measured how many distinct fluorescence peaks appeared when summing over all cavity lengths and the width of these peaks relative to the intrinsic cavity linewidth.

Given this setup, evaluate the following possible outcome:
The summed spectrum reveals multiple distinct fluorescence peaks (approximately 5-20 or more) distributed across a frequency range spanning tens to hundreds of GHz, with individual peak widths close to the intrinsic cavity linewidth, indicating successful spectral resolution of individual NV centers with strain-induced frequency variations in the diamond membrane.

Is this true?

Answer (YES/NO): NO